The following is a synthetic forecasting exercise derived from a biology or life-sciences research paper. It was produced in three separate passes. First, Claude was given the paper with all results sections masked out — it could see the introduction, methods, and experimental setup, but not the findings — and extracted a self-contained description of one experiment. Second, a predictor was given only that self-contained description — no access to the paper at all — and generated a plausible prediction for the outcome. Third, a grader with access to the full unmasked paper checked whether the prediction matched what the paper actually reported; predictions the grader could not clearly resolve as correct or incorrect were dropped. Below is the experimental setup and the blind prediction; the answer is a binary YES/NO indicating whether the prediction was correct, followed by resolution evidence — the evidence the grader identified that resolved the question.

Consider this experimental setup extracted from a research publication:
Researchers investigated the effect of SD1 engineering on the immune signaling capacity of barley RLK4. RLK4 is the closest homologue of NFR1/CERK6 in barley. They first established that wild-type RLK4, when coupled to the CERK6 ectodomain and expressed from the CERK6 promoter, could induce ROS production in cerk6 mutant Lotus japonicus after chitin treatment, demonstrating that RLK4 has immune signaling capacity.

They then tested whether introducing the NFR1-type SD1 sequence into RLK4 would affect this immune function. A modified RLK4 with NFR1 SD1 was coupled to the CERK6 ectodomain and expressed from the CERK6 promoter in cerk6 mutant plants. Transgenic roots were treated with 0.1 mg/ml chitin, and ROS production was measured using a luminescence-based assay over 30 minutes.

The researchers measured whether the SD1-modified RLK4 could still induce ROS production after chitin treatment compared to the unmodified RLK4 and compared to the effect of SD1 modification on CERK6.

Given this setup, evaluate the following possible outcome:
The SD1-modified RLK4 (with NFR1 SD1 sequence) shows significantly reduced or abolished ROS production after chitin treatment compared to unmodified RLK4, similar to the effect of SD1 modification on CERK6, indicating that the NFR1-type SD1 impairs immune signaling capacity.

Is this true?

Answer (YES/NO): NO